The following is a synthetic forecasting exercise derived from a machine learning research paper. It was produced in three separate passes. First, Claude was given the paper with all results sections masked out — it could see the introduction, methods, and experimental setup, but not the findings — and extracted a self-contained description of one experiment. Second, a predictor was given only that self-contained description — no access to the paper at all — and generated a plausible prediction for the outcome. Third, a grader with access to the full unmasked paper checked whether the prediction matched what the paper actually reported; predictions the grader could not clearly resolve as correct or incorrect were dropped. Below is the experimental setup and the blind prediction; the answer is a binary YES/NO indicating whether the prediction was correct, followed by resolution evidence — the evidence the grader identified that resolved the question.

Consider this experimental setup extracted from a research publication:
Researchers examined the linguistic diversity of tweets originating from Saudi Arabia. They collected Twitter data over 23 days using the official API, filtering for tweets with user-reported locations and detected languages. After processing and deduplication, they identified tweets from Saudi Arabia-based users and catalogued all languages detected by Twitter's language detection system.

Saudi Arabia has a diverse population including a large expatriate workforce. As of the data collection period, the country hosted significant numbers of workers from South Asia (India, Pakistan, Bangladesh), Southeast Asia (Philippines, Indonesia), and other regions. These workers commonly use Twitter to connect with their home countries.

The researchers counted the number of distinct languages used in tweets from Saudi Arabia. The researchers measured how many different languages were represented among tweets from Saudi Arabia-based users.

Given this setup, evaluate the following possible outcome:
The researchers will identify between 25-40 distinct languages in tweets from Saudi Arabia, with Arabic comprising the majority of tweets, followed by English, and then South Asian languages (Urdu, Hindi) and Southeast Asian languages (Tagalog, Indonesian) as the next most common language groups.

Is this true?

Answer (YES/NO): NO